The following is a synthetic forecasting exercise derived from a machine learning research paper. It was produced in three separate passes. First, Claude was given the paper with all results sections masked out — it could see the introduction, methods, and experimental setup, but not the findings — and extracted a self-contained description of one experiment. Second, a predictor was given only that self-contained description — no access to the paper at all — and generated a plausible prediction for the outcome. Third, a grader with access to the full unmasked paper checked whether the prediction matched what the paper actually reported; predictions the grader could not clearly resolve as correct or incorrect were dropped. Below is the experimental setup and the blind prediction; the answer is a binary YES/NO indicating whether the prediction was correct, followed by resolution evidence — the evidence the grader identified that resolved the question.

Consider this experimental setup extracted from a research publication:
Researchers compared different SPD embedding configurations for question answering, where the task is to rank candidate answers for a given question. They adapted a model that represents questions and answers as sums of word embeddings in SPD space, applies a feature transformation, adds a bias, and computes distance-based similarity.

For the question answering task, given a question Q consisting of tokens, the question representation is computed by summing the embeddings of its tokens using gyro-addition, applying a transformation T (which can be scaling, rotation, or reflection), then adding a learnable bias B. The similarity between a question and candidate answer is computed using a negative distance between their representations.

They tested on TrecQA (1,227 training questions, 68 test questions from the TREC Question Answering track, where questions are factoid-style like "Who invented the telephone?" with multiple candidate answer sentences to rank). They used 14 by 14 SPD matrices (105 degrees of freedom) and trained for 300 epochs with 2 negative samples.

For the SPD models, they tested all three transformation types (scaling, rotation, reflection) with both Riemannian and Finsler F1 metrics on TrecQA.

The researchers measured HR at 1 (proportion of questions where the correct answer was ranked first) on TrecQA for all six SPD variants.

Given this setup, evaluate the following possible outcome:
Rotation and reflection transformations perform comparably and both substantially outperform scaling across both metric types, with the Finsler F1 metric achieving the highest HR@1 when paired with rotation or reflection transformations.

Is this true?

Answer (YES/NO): YES